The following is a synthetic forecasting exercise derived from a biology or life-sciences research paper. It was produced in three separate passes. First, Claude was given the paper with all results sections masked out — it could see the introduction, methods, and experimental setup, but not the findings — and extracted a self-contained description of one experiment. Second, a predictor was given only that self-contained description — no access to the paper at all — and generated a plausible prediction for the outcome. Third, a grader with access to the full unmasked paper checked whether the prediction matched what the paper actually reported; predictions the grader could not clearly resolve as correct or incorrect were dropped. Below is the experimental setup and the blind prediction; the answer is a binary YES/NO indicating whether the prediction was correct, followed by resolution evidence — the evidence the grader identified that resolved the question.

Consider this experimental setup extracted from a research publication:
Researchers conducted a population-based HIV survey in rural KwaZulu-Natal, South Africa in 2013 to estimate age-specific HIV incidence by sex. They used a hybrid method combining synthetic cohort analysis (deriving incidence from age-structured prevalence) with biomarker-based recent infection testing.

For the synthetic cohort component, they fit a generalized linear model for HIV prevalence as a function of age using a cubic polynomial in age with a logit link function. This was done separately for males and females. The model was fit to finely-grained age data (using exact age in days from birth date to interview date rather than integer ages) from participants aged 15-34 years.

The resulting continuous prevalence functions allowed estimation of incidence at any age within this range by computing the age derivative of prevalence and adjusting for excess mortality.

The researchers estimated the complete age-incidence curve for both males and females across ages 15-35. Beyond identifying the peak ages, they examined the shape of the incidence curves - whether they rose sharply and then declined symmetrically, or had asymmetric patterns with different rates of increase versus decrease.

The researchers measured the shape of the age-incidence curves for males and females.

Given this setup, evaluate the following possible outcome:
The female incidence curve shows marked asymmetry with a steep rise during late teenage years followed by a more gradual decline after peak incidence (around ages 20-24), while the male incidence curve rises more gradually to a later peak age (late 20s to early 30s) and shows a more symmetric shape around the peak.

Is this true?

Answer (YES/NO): NO